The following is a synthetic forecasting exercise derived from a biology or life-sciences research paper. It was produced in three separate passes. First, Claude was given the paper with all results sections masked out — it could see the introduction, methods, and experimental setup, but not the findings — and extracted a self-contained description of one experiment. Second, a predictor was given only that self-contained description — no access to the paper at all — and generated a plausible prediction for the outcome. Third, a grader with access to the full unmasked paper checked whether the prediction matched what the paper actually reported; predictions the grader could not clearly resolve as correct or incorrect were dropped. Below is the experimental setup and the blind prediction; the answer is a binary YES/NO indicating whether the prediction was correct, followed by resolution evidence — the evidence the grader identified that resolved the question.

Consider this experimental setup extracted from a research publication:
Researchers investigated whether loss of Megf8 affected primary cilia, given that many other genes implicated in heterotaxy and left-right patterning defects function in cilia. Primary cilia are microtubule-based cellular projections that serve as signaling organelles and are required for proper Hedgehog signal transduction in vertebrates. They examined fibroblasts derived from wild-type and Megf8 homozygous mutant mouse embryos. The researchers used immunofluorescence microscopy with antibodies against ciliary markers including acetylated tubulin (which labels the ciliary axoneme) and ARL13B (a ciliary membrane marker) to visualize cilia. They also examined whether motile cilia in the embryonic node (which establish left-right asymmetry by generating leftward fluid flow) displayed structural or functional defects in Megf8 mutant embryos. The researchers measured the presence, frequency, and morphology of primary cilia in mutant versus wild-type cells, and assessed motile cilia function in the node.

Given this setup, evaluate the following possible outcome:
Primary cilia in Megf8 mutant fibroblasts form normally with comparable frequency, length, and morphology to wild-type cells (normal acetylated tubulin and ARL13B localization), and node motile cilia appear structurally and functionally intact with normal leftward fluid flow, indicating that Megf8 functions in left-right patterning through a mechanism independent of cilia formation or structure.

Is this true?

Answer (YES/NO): YES